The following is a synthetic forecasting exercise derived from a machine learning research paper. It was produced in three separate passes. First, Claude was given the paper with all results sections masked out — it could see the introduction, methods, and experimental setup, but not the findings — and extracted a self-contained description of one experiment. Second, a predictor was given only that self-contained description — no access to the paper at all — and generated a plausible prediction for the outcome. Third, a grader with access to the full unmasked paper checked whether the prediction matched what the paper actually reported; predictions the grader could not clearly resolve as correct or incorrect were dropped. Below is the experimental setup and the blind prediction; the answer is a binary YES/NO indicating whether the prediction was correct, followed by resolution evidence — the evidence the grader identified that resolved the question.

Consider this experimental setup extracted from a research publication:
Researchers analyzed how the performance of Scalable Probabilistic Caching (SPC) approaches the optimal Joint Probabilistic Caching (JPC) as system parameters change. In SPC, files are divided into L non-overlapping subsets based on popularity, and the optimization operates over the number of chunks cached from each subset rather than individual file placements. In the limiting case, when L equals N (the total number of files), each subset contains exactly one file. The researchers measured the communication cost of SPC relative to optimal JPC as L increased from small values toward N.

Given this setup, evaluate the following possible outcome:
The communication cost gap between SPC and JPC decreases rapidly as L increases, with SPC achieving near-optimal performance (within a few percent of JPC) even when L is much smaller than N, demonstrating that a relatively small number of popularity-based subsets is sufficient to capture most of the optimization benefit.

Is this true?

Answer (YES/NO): NO